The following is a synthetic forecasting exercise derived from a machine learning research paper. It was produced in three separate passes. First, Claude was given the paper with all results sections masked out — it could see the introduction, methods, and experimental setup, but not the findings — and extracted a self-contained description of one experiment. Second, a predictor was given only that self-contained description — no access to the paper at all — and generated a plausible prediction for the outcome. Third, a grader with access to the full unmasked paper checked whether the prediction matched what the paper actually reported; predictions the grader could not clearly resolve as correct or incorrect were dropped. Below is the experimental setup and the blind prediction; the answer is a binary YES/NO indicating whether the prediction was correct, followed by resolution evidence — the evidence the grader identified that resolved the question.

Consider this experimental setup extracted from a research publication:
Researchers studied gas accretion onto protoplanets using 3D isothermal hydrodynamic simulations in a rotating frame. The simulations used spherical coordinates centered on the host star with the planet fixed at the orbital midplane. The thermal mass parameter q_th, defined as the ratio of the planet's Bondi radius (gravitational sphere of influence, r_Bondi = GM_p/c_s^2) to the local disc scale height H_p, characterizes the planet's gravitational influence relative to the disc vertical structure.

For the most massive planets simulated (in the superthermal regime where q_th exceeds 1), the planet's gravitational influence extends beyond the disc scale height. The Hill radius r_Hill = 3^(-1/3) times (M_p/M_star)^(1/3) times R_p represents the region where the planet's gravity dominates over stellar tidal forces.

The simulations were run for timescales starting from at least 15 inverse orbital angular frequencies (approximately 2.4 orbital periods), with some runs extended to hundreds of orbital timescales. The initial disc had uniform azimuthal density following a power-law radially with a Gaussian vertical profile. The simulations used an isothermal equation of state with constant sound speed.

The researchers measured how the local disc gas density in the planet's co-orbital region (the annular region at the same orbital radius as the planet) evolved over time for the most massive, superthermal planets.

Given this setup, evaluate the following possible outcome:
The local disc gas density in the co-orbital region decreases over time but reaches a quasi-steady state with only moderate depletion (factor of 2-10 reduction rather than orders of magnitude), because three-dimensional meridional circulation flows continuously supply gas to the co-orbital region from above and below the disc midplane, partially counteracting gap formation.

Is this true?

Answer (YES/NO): NO